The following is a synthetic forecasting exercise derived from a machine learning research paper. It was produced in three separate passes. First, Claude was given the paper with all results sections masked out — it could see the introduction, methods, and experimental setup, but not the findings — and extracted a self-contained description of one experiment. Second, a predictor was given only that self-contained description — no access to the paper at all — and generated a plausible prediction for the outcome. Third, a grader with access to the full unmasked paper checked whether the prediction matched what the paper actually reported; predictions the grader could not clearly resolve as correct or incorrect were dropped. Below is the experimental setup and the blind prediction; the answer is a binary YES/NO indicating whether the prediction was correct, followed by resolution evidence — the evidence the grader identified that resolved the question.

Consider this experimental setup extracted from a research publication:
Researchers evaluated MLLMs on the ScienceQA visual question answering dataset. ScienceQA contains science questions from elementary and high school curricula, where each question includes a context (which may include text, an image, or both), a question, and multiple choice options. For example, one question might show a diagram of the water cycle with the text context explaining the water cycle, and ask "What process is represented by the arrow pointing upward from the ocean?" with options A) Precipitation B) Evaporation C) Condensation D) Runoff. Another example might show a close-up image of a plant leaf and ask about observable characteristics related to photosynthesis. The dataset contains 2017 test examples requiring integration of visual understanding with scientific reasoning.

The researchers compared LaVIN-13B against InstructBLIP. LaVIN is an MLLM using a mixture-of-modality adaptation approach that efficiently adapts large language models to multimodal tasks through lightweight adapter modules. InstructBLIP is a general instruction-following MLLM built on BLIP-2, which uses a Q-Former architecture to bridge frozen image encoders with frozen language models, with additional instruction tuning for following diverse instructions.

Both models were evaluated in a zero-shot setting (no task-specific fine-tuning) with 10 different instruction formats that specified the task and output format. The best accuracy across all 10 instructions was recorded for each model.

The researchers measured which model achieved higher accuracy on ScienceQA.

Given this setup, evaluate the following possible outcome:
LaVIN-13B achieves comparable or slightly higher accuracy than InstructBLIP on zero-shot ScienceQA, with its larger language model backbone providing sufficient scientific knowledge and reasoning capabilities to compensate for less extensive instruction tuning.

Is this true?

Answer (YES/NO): NO